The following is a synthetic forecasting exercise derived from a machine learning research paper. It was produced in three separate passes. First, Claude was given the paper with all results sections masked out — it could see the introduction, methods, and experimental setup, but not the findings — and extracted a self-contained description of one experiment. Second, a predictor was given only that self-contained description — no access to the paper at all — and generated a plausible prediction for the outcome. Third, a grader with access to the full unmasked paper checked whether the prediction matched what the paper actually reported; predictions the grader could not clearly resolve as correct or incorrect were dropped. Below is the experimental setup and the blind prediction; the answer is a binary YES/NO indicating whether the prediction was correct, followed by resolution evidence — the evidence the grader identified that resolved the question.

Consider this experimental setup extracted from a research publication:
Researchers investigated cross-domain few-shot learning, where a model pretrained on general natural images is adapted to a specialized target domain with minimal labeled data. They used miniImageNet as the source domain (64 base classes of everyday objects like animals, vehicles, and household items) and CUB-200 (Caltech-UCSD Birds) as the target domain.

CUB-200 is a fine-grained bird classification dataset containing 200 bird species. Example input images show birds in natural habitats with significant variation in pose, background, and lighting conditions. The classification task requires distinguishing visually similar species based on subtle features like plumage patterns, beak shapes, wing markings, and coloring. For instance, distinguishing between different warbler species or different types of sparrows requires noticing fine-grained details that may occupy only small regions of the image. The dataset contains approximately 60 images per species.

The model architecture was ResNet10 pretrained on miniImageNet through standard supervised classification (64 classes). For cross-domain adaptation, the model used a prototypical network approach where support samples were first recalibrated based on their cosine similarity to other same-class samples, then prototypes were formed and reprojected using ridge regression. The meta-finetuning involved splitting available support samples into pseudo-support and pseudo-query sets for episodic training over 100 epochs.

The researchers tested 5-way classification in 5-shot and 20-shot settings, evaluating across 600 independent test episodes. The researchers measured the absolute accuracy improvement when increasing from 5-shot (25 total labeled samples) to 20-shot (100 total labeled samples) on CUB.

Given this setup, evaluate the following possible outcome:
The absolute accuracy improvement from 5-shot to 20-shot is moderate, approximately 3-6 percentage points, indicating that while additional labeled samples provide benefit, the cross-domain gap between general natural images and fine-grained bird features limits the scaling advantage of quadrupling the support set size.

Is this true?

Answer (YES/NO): NO